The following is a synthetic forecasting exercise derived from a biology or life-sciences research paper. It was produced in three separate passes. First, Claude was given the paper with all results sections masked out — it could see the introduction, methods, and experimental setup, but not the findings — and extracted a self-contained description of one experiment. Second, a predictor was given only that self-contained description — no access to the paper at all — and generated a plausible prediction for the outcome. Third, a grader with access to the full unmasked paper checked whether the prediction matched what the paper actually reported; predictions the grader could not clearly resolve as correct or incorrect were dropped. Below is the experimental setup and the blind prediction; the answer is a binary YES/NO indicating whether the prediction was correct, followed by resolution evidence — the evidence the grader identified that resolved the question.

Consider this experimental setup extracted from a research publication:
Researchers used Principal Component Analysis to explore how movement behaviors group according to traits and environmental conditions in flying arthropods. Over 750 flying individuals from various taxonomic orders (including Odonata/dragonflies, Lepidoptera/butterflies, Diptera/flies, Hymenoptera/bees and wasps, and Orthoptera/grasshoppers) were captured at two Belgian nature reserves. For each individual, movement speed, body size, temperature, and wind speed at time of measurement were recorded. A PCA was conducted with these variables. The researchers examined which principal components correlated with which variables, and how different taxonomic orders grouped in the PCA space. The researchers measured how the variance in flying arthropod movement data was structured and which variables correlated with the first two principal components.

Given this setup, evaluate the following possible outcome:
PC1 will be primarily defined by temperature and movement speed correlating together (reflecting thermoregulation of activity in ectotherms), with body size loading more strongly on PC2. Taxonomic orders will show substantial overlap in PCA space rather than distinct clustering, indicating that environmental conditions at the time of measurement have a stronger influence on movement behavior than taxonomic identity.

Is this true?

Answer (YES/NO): NO